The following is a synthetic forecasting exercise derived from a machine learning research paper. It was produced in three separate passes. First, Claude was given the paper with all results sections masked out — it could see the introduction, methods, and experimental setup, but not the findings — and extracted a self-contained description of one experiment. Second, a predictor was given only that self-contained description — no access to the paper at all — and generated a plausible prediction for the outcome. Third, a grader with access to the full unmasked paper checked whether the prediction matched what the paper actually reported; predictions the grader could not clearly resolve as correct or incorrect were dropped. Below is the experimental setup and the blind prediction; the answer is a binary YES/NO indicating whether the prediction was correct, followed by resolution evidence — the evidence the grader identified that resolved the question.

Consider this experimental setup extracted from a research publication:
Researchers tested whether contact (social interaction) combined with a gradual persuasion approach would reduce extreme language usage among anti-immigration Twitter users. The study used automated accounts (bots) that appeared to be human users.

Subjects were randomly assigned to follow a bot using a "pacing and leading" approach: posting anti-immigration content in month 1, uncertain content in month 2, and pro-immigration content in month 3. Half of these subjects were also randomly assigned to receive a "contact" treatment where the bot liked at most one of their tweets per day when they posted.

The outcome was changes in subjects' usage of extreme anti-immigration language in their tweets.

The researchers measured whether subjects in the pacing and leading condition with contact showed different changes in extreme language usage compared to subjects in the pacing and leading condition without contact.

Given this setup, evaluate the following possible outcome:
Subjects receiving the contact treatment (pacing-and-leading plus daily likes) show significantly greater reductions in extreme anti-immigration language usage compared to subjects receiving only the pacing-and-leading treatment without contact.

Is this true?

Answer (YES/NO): YES